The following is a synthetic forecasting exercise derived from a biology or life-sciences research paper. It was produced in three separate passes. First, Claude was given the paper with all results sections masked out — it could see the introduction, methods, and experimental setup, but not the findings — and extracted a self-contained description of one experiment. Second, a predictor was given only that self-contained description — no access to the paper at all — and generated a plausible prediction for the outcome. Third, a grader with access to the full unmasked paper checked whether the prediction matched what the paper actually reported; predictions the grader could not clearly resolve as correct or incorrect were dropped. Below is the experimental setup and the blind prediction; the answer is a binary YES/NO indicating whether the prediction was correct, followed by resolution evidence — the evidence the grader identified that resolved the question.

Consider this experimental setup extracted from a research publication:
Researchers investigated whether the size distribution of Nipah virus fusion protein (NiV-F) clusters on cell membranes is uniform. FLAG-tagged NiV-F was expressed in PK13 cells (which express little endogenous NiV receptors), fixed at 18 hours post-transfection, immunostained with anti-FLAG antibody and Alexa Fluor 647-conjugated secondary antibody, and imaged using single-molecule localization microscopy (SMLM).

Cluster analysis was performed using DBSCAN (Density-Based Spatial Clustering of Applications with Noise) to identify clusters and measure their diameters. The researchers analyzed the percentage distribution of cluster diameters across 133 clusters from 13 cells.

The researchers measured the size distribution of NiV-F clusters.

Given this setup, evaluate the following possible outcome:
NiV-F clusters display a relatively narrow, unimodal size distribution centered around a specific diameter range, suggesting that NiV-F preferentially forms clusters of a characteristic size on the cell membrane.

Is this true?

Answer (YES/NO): YES